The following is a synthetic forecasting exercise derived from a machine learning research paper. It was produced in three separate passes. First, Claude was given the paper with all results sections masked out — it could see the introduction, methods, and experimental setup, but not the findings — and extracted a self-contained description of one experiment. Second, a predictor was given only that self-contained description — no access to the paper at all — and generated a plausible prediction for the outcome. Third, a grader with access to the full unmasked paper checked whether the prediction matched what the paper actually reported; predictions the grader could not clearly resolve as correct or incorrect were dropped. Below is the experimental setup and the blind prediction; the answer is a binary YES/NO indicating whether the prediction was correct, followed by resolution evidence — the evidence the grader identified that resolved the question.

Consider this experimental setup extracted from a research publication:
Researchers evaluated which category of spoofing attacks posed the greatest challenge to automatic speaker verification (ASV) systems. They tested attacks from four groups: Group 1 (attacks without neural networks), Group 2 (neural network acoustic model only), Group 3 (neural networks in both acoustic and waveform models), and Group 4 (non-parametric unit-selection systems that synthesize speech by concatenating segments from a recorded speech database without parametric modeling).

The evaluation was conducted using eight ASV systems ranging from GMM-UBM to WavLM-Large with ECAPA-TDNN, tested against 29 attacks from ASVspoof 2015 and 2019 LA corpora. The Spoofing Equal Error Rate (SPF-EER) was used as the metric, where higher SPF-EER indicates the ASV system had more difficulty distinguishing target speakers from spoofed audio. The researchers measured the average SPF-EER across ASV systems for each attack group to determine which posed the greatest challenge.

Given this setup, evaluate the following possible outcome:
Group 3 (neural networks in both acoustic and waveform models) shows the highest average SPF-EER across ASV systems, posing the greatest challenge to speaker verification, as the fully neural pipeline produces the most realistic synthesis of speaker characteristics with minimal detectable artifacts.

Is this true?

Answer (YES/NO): NO